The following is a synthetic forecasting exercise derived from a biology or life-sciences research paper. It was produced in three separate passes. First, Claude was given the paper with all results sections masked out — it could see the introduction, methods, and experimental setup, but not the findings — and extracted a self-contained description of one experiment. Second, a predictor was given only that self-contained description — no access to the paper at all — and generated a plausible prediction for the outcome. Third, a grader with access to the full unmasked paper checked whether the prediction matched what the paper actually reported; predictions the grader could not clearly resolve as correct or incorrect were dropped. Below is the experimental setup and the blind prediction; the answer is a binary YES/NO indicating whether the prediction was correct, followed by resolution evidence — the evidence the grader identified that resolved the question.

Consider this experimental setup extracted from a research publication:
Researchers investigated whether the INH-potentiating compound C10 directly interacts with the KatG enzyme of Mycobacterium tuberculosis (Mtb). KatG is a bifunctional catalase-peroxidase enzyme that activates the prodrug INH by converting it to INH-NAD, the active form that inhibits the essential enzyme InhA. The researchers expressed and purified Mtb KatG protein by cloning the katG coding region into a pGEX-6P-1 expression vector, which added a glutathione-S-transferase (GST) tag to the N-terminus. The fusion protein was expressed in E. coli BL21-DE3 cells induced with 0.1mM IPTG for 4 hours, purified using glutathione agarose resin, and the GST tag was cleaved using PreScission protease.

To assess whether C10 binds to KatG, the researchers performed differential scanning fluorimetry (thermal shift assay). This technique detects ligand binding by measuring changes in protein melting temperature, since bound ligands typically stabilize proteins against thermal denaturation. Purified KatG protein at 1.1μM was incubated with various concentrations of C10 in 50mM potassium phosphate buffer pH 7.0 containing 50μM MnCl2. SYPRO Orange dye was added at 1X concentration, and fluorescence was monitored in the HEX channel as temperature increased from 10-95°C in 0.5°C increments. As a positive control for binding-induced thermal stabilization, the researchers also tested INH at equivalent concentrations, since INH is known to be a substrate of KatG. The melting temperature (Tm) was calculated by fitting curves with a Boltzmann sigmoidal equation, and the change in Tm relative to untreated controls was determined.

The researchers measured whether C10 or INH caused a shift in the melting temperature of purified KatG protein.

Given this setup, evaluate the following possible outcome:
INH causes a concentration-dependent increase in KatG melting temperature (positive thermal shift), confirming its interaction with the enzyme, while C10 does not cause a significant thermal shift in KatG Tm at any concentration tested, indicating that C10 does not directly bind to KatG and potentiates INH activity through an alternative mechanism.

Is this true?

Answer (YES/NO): YES